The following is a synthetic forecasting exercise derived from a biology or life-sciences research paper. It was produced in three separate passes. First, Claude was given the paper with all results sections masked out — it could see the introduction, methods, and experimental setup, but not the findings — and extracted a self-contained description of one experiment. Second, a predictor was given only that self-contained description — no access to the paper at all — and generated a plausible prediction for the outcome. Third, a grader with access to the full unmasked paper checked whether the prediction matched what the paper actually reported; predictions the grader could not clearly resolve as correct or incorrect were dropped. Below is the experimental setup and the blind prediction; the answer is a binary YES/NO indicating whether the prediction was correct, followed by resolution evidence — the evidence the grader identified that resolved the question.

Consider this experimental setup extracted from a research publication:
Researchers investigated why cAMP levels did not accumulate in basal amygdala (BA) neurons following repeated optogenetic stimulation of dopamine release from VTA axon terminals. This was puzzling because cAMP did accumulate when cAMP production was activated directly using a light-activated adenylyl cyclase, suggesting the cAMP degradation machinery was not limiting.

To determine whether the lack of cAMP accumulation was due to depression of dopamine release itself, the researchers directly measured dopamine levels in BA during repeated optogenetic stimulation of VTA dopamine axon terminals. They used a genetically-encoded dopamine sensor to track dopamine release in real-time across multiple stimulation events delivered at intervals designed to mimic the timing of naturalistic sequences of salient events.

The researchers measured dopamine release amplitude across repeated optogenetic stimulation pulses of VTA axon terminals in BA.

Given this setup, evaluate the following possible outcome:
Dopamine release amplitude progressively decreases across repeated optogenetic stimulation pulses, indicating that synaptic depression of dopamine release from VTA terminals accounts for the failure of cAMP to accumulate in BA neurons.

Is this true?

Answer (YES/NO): YES